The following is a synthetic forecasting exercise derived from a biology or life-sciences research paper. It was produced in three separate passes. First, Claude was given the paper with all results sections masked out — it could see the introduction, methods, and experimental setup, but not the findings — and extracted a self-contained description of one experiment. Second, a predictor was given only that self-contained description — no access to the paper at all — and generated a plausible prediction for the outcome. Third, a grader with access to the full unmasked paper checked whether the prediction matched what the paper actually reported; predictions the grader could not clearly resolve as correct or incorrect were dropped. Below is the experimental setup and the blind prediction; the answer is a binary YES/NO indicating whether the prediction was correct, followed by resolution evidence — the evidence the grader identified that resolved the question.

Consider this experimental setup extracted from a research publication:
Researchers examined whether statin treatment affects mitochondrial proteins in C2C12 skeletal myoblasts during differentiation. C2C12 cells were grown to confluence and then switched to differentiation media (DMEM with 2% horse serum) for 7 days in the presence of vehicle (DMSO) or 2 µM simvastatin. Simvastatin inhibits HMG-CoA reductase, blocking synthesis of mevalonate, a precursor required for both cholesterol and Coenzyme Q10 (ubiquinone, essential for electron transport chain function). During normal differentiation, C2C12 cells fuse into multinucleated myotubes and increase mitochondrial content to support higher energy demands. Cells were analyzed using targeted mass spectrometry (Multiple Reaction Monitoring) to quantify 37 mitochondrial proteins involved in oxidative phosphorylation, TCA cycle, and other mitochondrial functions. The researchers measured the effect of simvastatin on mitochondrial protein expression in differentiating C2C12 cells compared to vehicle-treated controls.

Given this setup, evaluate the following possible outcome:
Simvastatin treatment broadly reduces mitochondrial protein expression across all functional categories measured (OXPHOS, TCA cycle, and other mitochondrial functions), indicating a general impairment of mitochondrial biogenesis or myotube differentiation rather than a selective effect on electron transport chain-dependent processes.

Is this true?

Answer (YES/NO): YES